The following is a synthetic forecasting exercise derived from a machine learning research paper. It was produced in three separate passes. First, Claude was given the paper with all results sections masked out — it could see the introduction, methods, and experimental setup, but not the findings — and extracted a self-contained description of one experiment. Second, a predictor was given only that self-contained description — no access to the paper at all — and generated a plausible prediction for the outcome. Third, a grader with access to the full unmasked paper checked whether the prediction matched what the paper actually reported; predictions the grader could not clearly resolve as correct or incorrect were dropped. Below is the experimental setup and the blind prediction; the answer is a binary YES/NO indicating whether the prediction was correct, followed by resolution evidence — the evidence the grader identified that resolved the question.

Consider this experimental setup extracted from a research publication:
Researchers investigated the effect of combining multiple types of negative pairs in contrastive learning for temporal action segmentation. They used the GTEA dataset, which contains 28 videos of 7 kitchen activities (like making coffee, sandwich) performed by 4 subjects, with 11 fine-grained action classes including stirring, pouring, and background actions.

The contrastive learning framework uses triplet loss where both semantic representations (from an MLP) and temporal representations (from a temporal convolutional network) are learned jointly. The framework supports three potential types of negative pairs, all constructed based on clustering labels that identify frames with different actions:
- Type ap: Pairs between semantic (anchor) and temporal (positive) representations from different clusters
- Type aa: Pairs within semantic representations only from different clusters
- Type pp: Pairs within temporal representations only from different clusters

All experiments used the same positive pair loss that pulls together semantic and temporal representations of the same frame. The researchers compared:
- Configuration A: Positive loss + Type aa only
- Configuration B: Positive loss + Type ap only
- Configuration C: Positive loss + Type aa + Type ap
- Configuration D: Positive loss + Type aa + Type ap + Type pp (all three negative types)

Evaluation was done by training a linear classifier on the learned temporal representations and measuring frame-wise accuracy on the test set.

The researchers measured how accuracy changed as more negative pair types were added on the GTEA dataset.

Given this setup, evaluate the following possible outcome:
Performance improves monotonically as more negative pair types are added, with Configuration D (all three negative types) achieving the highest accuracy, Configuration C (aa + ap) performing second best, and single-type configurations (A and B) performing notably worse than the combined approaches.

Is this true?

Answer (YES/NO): NO